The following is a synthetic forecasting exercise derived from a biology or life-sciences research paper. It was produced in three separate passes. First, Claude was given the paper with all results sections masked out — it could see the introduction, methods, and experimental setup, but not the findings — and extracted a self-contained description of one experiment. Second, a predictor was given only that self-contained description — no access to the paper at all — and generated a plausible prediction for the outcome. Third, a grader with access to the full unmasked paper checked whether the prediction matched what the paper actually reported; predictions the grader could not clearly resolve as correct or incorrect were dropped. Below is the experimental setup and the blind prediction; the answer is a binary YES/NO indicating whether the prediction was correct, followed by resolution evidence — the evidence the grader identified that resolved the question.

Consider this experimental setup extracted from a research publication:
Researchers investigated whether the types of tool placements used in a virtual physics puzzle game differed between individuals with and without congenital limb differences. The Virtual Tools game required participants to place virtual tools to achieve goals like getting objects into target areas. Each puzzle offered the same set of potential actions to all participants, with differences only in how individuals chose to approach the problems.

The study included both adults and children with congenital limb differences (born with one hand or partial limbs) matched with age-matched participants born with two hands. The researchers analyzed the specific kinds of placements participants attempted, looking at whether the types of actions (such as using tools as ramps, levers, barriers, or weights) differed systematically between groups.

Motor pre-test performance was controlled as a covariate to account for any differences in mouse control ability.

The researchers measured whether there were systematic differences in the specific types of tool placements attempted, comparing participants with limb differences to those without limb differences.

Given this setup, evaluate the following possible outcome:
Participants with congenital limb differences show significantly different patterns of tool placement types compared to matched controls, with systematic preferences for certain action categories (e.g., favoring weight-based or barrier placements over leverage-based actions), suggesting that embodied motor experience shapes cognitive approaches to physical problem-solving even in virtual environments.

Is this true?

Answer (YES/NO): NO